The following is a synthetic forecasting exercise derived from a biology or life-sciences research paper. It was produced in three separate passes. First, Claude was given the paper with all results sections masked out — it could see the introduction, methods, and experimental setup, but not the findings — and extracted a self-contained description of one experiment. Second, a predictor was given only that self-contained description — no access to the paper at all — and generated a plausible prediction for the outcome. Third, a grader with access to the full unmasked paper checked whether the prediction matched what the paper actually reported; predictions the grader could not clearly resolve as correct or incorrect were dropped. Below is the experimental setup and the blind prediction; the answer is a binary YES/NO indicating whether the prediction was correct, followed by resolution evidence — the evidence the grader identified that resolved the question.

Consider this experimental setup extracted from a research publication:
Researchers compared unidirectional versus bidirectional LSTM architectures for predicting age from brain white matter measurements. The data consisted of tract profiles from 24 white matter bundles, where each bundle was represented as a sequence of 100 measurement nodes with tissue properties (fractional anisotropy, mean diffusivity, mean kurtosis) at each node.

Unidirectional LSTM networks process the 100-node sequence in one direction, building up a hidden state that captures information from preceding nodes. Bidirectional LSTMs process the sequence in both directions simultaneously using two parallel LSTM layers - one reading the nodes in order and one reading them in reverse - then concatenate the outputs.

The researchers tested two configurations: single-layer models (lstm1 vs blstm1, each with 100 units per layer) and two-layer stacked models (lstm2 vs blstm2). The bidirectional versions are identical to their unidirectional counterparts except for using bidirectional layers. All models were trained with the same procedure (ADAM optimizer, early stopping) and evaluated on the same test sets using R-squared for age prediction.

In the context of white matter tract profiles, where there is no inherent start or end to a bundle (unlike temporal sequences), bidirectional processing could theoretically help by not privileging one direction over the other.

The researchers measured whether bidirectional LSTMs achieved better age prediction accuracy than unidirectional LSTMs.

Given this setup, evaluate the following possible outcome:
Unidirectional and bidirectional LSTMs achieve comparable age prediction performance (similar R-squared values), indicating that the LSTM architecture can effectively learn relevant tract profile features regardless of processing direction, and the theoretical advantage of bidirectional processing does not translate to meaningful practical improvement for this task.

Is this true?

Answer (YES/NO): NO